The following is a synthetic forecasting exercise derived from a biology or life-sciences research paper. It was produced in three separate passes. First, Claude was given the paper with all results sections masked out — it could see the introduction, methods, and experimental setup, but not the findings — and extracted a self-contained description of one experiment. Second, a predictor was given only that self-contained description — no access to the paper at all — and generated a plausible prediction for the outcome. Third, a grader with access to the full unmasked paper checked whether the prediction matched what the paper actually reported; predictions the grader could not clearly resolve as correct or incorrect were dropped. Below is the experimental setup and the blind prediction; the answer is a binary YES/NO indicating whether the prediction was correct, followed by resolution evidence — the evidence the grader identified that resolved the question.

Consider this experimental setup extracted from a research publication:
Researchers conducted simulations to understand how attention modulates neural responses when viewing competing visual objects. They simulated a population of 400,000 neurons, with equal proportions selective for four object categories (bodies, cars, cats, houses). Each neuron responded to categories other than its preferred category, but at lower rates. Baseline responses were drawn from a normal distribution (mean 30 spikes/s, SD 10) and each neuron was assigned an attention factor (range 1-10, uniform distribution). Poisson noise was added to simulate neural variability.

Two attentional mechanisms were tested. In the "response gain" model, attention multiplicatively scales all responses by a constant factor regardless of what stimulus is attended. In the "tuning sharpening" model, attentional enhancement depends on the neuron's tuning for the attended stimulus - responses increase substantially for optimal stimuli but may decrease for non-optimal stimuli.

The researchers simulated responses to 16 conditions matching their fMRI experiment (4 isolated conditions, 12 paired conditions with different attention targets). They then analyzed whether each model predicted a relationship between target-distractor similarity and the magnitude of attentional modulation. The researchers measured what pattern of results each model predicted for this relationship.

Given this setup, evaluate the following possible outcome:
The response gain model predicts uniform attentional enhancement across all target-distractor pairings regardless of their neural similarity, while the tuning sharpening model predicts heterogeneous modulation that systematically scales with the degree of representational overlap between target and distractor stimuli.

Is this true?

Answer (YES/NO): YES